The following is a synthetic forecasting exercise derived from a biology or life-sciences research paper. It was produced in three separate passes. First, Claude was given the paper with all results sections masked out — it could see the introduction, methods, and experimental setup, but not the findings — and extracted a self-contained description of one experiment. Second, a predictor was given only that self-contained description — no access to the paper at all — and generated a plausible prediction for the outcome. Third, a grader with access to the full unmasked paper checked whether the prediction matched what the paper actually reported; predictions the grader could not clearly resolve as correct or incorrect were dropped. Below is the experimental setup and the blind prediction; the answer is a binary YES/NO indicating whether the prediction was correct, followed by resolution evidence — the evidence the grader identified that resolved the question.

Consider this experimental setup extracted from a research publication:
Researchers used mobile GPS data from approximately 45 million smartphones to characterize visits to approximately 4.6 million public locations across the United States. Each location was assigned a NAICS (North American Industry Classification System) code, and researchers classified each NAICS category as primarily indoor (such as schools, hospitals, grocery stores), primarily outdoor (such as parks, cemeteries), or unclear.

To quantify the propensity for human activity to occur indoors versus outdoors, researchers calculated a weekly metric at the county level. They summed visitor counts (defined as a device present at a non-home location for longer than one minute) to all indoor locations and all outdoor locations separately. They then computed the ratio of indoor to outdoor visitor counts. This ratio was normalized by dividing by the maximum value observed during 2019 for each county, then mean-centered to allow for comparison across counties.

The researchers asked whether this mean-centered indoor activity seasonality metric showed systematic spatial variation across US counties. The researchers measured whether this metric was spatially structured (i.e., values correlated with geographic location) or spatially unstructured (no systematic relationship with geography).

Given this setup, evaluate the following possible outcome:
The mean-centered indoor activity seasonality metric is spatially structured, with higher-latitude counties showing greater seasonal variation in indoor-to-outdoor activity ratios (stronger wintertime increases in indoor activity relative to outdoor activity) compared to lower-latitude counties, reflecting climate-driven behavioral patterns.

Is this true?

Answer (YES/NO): NO